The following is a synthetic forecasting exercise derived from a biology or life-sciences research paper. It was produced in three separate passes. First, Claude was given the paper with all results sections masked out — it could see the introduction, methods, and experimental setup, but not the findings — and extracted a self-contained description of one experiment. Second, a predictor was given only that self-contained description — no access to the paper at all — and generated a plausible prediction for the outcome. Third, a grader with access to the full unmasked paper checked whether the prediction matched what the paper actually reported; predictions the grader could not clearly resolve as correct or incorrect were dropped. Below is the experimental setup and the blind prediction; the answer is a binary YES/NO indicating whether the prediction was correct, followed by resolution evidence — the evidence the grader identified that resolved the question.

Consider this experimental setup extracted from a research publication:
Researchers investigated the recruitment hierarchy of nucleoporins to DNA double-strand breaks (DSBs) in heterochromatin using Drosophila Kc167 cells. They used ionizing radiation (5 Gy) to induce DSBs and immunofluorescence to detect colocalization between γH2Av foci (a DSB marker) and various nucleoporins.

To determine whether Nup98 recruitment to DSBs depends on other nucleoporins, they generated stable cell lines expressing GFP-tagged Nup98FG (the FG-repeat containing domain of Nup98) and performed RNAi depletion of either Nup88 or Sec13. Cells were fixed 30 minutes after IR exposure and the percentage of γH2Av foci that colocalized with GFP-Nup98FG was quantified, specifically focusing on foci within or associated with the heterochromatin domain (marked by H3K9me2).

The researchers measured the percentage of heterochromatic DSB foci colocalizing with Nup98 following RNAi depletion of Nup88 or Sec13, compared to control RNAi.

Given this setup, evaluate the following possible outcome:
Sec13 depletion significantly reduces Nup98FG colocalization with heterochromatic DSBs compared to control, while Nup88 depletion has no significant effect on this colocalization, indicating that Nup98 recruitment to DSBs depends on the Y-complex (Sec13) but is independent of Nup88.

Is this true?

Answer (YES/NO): NO